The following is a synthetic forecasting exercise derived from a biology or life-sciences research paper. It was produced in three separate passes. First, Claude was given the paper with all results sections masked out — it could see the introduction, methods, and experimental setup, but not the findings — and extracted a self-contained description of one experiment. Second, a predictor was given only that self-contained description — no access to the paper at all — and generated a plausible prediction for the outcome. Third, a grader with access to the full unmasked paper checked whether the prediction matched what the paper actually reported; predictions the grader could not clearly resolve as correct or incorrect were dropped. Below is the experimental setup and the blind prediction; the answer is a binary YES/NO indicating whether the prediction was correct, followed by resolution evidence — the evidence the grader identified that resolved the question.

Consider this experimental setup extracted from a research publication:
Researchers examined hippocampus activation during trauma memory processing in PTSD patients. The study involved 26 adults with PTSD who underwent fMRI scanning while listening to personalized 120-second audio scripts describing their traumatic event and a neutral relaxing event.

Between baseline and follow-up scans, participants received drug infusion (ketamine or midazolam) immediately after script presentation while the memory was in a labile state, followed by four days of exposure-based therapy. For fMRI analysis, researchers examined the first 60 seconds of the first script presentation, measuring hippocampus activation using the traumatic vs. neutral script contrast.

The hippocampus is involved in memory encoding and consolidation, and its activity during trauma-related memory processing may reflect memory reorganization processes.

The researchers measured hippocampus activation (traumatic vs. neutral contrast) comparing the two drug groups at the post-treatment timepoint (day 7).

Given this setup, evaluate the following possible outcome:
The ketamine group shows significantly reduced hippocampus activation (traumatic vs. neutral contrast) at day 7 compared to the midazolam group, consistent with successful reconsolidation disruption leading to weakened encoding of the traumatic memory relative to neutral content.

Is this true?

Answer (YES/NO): NO